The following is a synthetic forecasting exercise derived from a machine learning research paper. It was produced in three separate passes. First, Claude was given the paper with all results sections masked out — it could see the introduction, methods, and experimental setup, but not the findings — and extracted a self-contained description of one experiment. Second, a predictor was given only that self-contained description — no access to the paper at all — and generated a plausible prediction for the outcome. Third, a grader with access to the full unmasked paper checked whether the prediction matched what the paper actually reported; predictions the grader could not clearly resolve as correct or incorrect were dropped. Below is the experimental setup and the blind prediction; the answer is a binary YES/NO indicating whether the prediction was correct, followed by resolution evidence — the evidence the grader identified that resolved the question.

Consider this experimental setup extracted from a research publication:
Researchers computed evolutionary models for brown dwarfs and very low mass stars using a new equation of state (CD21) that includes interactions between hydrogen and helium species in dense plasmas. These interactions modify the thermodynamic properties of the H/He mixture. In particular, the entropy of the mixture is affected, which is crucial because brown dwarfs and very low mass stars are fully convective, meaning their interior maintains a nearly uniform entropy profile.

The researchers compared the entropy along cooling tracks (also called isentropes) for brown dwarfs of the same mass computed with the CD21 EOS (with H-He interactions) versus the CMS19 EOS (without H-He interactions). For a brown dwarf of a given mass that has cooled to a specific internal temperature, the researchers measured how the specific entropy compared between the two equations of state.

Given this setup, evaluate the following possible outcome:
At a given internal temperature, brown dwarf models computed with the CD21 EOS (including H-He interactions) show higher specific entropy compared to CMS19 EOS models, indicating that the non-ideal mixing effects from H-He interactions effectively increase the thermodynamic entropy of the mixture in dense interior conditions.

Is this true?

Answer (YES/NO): NO